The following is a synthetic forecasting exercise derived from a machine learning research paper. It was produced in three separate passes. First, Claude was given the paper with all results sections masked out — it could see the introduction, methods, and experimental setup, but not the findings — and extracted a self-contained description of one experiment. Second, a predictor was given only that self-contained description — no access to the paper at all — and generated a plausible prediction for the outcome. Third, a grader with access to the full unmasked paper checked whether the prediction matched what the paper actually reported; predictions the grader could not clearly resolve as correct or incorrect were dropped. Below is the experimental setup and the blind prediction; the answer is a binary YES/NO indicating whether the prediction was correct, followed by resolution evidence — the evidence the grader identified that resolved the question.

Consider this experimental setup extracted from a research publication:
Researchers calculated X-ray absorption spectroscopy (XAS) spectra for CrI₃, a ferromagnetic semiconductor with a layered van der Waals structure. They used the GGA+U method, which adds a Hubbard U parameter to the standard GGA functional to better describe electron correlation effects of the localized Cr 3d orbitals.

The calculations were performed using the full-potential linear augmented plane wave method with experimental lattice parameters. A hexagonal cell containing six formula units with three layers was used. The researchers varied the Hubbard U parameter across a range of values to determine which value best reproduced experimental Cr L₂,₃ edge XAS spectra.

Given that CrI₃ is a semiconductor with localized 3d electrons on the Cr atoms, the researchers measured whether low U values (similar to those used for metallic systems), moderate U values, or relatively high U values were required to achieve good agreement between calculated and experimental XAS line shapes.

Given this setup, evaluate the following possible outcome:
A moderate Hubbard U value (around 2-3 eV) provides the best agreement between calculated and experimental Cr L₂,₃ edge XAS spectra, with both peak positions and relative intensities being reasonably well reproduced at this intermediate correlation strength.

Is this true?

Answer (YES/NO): NO